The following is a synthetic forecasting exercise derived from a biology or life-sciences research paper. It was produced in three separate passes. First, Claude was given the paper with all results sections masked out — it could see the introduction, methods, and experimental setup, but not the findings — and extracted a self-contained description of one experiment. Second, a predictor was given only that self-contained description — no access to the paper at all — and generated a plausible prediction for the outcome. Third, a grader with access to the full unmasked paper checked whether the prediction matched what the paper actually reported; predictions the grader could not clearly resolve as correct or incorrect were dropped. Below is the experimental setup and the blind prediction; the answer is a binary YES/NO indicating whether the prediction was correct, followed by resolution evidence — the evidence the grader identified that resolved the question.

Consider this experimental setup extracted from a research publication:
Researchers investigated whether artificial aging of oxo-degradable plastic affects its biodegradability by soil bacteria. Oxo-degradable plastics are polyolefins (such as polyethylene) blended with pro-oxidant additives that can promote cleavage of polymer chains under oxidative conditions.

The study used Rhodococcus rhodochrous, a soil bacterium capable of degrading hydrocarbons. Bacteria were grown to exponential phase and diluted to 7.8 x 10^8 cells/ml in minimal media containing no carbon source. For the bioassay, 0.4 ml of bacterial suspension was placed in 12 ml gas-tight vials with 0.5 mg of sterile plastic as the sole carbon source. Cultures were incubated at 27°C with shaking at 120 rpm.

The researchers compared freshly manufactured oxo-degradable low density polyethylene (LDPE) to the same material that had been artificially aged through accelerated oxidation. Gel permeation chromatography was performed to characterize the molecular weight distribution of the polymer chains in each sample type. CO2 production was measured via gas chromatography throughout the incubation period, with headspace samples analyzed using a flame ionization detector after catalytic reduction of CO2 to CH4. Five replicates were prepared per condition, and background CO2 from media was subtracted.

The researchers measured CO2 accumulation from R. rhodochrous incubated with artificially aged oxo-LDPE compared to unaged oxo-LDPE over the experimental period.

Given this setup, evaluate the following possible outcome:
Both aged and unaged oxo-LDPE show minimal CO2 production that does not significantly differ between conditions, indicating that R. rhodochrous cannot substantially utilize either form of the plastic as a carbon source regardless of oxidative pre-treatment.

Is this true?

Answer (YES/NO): NO